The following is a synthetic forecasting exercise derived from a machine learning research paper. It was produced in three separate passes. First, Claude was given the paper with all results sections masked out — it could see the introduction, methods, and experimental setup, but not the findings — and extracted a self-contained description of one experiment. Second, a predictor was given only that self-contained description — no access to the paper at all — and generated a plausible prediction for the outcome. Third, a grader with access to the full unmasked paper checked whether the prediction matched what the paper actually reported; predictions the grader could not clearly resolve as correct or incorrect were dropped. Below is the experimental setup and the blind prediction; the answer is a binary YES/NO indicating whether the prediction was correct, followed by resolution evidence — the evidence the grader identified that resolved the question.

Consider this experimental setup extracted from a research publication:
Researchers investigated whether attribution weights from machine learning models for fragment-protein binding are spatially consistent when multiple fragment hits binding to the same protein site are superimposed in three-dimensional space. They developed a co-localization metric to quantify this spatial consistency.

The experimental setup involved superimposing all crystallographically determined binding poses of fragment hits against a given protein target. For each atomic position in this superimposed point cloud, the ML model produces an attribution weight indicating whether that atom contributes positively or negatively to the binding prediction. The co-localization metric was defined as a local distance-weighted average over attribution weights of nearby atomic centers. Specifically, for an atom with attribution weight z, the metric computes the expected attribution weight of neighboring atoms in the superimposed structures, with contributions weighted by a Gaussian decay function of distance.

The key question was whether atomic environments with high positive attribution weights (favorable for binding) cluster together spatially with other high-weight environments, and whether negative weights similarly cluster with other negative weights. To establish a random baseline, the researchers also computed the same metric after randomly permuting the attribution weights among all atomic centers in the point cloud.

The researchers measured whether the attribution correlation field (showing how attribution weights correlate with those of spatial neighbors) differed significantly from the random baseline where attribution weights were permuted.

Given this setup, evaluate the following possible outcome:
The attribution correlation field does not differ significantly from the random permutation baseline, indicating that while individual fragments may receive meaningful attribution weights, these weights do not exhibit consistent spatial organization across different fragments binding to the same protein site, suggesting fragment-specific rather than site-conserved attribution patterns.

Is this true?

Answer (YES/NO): NO